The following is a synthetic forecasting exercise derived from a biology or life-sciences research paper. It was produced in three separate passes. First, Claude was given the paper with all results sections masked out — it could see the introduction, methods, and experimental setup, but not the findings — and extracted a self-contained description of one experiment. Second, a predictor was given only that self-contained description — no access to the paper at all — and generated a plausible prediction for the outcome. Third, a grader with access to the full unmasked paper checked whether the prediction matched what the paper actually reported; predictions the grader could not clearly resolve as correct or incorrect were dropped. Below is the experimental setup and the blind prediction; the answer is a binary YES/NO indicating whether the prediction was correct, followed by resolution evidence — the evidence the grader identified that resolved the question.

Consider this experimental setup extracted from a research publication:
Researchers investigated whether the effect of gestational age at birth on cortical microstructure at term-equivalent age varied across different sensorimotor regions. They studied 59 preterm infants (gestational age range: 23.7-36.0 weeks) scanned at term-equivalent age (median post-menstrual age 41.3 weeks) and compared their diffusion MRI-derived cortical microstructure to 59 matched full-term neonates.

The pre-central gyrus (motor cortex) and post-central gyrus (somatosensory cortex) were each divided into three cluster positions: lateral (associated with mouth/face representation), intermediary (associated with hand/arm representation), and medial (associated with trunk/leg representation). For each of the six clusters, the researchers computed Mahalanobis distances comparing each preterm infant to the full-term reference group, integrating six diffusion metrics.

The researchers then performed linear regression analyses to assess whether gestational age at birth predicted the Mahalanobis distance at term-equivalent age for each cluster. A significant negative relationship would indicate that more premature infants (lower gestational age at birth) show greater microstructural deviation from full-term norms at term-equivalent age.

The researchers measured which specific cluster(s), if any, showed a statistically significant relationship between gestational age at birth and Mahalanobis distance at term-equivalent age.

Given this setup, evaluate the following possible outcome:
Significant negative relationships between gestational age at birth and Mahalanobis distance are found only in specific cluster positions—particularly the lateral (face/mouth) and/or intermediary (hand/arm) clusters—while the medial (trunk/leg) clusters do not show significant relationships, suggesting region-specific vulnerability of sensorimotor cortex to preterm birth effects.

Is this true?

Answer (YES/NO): NO